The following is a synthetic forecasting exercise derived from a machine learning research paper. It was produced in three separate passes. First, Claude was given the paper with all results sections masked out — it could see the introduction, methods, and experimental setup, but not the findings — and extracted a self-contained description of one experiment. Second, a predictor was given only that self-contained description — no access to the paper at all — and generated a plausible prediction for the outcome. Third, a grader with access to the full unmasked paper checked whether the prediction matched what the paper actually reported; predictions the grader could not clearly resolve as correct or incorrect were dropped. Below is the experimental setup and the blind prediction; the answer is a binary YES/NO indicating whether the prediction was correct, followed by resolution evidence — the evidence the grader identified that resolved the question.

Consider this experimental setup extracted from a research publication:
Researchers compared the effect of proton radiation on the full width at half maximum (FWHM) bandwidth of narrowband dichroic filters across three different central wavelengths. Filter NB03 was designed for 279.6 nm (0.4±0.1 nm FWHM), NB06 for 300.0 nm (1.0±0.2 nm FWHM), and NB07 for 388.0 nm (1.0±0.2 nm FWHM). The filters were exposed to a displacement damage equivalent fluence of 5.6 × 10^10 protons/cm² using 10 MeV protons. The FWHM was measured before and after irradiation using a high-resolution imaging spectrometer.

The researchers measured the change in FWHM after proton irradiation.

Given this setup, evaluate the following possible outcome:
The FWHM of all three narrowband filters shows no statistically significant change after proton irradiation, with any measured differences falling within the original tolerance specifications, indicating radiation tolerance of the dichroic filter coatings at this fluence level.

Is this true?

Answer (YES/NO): YES